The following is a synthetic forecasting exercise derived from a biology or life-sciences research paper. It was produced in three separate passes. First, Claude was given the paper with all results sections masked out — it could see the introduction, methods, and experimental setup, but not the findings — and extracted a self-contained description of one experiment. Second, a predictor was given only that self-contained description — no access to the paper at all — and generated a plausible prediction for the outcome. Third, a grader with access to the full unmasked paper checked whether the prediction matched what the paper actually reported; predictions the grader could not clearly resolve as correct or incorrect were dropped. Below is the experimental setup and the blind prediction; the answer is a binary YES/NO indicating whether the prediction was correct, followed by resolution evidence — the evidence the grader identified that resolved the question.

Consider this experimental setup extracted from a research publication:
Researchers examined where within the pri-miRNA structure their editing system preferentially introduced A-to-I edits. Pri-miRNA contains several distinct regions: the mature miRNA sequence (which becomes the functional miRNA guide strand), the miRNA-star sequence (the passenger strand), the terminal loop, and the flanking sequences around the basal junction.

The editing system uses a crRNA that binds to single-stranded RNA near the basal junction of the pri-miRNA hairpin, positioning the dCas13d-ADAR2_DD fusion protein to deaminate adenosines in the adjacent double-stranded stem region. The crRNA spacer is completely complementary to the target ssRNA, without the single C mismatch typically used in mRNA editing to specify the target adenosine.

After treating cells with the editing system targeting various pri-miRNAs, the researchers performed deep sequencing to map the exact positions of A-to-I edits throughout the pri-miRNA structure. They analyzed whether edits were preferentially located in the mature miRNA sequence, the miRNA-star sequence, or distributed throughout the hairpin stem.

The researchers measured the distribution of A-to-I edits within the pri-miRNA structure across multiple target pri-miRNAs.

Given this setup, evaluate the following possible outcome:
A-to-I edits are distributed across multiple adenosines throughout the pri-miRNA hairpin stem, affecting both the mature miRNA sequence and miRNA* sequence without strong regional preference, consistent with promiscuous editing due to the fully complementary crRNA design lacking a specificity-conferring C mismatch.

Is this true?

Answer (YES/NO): NO